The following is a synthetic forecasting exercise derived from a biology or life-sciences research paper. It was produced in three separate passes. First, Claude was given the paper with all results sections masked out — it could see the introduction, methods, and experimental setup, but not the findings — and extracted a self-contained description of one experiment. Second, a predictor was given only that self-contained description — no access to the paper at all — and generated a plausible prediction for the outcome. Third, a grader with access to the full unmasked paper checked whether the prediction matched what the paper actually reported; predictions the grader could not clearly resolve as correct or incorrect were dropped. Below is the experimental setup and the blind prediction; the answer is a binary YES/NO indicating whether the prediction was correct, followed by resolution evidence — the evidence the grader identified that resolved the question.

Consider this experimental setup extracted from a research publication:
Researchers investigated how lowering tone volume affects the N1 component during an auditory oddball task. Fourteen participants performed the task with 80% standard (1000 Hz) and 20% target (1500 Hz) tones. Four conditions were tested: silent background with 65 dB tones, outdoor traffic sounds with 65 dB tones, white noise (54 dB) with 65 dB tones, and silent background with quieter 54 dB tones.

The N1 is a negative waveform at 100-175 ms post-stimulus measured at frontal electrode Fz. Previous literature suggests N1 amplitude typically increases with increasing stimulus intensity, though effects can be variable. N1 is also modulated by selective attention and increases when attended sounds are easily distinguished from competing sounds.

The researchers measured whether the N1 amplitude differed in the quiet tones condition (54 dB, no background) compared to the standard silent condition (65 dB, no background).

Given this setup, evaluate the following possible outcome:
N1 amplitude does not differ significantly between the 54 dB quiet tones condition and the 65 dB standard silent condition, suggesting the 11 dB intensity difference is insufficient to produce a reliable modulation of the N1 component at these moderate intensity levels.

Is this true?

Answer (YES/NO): NO